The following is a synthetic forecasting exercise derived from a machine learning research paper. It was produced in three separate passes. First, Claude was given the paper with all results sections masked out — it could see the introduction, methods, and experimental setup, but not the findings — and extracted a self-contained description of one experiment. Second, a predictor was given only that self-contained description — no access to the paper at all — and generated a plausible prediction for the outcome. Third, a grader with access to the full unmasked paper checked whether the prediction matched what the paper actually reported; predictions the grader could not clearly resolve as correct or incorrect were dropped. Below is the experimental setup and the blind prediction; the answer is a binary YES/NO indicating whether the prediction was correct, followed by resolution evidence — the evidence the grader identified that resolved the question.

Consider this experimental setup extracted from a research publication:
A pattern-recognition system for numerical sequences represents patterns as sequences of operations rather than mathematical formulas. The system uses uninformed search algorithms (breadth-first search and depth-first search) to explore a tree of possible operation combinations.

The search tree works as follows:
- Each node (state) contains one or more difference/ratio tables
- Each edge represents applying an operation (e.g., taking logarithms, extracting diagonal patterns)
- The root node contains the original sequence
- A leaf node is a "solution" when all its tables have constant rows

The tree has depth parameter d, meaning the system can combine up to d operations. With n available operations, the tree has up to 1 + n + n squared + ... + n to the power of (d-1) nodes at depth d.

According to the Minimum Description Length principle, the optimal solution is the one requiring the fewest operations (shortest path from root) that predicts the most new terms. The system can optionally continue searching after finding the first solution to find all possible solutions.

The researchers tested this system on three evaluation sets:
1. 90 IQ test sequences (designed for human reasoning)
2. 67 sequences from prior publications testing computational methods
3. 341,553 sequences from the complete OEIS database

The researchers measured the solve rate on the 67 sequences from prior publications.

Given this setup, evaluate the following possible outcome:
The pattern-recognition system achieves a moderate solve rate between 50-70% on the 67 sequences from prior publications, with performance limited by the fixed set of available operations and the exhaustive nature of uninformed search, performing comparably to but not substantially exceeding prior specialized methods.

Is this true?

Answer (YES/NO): NO